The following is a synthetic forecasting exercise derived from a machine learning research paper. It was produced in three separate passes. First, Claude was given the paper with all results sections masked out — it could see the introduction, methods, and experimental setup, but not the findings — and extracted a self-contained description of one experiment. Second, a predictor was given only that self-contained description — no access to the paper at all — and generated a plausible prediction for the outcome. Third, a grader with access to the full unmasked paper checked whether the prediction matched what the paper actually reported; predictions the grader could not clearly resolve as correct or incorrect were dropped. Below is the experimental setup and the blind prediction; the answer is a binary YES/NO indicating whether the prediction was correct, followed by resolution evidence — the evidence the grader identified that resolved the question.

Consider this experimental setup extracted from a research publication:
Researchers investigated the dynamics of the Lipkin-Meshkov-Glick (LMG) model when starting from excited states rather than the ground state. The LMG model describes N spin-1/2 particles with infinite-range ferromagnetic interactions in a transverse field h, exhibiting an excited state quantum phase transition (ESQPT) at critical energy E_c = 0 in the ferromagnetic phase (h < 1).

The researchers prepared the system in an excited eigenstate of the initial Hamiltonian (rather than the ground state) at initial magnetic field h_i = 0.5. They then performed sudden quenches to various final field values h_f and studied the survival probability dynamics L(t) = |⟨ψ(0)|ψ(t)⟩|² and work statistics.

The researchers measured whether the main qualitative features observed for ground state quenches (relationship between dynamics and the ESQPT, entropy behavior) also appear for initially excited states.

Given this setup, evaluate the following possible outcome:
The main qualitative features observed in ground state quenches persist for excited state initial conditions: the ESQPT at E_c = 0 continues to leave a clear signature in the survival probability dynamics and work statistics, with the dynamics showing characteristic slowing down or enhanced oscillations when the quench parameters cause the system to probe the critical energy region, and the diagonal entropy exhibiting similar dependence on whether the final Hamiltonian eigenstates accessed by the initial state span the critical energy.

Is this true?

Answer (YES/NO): YES